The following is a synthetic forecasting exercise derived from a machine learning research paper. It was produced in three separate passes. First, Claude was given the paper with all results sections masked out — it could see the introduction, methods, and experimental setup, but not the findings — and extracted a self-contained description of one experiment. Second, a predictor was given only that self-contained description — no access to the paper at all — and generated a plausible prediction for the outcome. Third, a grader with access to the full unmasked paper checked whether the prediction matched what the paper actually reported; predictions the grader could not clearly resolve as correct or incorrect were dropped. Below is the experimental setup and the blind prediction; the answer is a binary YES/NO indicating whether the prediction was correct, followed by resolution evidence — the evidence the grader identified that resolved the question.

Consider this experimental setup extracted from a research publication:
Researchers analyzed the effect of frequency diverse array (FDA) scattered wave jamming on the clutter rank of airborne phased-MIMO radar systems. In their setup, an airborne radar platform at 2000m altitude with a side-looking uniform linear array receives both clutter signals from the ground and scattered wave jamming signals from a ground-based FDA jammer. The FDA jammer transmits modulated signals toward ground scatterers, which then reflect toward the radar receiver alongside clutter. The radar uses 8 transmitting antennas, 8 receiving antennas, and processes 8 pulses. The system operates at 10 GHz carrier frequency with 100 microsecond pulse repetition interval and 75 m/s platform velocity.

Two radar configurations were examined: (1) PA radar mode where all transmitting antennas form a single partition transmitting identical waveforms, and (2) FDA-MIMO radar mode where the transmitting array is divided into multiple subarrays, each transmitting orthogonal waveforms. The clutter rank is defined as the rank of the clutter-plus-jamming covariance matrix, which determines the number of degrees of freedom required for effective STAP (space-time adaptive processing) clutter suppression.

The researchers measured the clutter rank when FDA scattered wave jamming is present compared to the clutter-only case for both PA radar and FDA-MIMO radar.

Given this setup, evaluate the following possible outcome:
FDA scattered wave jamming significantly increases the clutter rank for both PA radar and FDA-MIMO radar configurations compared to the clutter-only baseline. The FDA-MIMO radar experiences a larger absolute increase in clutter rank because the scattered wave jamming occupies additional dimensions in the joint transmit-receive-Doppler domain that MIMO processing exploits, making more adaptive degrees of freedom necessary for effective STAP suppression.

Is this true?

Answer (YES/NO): NO